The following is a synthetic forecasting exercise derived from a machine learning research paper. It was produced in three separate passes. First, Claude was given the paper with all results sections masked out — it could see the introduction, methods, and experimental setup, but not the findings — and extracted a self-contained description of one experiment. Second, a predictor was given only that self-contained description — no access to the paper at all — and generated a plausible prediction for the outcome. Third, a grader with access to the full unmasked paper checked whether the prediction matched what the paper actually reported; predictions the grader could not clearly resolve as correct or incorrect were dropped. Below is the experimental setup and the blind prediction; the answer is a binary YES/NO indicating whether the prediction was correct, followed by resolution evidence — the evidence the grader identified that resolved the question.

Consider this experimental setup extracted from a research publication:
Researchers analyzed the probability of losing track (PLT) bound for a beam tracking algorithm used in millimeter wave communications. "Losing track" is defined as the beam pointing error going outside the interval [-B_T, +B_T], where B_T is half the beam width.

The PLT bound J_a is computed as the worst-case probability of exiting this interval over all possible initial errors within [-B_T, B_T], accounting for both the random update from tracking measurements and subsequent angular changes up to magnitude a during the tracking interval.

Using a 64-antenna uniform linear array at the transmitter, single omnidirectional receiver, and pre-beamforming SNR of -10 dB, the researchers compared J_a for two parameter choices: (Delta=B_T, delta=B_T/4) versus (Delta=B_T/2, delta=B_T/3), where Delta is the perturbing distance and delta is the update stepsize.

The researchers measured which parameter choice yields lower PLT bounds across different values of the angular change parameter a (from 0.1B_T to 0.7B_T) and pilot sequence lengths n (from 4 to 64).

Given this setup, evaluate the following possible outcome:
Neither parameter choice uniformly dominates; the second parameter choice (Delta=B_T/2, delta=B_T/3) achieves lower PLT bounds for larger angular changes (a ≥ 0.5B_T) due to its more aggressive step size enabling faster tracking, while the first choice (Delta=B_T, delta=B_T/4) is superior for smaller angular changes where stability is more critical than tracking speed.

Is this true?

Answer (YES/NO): NO